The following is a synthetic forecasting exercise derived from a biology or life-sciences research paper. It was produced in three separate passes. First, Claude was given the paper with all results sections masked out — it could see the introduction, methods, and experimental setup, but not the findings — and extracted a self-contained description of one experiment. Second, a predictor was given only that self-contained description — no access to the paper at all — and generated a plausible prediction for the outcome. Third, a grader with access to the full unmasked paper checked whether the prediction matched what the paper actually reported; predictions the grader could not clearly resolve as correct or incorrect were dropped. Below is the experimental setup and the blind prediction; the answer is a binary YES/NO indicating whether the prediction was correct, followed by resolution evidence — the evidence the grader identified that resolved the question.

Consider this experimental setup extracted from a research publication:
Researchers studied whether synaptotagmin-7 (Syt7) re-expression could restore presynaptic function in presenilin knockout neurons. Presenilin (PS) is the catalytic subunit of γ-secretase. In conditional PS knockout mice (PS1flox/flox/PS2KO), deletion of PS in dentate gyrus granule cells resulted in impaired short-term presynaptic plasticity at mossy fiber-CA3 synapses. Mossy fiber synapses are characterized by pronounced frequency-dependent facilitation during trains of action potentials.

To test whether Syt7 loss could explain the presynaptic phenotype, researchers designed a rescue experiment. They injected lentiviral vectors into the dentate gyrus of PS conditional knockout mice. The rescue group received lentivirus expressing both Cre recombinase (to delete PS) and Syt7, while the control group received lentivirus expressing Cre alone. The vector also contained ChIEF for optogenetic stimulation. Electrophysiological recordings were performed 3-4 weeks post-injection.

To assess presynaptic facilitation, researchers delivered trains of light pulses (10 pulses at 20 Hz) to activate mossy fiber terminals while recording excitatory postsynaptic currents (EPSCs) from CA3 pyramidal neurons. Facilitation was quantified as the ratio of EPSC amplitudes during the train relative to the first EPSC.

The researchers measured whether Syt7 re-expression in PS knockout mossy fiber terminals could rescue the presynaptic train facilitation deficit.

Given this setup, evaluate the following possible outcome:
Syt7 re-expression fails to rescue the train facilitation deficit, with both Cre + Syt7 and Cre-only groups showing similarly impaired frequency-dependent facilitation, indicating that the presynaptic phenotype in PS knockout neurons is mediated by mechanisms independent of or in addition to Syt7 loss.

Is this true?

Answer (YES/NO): NO